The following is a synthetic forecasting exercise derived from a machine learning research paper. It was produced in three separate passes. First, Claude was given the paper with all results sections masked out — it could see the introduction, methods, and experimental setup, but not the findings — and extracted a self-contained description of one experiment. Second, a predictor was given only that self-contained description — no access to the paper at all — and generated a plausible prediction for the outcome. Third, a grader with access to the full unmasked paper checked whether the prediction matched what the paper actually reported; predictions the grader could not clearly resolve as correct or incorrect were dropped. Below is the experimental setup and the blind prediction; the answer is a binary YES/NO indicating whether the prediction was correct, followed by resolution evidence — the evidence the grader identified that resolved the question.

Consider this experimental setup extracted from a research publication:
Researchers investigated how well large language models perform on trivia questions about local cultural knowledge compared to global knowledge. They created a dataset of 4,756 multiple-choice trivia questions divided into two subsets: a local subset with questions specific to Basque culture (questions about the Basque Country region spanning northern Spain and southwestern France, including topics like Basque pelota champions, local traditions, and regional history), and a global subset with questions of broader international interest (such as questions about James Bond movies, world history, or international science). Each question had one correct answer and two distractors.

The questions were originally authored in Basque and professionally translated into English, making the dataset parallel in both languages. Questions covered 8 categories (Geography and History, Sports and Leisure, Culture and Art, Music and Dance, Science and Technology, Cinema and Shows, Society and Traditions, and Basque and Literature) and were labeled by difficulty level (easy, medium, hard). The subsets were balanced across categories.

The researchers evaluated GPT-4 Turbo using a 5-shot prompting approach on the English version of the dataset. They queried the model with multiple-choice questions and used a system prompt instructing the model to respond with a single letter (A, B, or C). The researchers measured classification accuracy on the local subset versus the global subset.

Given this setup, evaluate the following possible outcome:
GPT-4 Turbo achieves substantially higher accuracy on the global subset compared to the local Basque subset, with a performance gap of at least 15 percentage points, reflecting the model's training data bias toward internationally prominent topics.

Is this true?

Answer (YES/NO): YES